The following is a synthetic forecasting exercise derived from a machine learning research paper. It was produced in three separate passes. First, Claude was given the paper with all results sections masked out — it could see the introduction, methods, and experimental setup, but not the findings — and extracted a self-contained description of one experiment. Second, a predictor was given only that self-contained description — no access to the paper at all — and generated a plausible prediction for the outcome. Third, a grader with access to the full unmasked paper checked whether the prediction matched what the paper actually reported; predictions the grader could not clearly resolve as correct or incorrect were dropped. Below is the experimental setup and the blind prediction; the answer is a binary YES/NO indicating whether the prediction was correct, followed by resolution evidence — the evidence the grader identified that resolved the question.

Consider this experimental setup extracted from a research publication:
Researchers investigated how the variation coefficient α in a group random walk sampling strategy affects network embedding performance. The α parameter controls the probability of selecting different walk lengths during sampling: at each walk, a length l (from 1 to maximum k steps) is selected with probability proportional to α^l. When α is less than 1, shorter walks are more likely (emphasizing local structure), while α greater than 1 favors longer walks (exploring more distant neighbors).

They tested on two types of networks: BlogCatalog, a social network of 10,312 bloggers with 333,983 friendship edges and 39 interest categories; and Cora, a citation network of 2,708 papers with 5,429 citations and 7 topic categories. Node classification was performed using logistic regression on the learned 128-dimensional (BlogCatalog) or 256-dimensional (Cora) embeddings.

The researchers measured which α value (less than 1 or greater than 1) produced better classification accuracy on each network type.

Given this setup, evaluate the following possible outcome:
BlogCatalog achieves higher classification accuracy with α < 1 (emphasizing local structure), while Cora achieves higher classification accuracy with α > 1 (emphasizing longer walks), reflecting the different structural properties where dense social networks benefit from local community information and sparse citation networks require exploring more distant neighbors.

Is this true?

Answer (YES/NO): YES